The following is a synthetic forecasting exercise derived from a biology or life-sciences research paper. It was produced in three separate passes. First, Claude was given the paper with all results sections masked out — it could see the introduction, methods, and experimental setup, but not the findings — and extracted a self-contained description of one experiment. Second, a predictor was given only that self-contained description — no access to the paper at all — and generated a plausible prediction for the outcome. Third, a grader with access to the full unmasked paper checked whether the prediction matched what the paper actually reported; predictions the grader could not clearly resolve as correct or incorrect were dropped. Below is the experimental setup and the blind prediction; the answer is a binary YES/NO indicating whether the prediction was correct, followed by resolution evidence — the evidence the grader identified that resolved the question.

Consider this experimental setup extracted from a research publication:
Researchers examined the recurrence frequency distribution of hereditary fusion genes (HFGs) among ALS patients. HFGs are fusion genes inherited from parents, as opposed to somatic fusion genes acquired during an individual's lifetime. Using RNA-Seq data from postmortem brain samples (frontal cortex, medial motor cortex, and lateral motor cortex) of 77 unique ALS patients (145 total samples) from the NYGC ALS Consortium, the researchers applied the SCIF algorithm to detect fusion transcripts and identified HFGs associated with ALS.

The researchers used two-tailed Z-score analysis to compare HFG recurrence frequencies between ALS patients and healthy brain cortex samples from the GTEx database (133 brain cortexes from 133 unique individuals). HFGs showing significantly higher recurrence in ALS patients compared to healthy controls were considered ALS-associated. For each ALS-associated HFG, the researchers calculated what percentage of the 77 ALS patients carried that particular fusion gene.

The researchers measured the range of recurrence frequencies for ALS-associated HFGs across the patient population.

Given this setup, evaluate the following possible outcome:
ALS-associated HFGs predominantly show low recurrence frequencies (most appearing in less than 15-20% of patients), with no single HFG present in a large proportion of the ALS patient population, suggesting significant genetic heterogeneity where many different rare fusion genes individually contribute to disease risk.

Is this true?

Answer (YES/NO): NO